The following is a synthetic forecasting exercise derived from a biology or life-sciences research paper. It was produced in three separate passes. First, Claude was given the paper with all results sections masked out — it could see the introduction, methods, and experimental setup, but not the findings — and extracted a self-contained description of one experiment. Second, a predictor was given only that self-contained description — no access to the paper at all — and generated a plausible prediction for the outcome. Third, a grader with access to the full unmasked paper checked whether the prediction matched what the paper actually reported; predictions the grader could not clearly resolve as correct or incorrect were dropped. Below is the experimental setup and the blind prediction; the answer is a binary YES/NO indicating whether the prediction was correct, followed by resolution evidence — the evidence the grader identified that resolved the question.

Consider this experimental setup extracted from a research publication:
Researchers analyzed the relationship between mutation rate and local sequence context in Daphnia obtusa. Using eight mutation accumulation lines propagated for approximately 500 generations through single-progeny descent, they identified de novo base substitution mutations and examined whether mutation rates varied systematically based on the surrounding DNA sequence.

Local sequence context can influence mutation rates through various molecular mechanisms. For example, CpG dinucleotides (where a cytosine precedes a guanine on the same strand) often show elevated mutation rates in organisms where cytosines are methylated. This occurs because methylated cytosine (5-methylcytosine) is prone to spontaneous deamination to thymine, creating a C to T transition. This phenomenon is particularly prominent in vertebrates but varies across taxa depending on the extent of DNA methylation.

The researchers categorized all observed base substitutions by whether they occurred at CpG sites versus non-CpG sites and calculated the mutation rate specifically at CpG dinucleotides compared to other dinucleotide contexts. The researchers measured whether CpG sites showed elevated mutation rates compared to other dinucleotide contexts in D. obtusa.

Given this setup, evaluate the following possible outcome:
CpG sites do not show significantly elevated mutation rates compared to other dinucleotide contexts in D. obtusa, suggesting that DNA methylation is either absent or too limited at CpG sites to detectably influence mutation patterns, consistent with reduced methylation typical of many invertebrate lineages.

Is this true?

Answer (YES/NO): NO